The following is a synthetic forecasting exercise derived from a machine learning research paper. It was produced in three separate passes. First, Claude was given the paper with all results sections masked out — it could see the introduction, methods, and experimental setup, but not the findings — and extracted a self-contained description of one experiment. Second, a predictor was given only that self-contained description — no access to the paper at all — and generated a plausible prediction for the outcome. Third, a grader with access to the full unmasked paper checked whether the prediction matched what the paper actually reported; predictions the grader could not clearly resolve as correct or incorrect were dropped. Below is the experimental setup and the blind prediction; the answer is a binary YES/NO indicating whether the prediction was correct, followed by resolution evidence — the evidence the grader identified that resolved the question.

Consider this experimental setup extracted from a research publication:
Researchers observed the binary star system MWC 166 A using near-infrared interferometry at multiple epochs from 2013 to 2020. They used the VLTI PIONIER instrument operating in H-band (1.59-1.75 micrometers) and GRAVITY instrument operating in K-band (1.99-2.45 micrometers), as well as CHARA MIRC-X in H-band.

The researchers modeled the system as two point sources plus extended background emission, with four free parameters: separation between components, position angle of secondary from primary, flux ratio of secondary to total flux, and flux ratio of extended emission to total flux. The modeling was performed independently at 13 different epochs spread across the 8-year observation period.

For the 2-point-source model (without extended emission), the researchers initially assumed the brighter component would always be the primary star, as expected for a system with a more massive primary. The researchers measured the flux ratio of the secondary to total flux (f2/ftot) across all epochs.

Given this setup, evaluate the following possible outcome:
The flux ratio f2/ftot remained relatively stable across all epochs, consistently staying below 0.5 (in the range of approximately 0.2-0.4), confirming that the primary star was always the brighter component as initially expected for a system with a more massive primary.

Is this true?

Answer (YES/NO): NO